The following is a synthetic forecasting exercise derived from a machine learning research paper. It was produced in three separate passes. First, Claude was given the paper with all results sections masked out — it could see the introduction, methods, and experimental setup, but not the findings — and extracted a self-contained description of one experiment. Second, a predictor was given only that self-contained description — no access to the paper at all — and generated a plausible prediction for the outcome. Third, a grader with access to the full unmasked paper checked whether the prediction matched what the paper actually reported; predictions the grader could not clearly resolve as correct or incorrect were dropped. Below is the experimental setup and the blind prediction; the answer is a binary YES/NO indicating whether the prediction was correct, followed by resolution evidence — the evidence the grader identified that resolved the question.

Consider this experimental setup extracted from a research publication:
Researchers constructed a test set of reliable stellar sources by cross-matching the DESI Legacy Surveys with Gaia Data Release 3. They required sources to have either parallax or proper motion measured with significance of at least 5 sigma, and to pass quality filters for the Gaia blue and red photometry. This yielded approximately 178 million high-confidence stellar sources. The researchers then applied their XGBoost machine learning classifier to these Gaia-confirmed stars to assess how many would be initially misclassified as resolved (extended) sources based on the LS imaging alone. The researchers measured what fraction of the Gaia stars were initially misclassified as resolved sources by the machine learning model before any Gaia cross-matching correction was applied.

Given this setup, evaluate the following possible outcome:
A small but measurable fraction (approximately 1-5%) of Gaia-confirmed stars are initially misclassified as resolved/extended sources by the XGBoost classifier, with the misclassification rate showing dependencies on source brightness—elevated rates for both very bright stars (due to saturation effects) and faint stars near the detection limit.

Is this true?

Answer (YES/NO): NO